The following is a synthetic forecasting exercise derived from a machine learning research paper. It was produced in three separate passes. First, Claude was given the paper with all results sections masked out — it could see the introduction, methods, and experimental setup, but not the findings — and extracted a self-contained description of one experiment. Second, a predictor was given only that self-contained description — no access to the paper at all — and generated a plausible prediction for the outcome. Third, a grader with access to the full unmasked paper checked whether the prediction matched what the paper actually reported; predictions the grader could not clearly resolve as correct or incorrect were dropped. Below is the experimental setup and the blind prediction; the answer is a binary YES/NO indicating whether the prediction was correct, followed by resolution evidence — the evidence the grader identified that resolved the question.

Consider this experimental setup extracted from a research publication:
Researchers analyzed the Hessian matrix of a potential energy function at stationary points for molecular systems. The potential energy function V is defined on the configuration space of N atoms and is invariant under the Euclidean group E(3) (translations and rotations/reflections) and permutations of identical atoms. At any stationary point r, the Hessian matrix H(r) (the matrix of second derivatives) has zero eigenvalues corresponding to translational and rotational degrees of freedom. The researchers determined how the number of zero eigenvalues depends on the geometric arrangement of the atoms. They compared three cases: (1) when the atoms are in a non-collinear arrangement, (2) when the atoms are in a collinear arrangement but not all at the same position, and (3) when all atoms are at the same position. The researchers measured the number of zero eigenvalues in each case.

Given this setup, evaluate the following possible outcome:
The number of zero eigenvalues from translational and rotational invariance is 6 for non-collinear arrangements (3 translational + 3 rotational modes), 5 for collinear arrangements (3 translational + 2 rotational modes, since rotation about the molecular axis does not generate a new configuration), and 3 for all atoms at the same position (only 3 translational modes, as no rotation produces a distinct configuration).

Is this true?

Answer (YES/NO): YES